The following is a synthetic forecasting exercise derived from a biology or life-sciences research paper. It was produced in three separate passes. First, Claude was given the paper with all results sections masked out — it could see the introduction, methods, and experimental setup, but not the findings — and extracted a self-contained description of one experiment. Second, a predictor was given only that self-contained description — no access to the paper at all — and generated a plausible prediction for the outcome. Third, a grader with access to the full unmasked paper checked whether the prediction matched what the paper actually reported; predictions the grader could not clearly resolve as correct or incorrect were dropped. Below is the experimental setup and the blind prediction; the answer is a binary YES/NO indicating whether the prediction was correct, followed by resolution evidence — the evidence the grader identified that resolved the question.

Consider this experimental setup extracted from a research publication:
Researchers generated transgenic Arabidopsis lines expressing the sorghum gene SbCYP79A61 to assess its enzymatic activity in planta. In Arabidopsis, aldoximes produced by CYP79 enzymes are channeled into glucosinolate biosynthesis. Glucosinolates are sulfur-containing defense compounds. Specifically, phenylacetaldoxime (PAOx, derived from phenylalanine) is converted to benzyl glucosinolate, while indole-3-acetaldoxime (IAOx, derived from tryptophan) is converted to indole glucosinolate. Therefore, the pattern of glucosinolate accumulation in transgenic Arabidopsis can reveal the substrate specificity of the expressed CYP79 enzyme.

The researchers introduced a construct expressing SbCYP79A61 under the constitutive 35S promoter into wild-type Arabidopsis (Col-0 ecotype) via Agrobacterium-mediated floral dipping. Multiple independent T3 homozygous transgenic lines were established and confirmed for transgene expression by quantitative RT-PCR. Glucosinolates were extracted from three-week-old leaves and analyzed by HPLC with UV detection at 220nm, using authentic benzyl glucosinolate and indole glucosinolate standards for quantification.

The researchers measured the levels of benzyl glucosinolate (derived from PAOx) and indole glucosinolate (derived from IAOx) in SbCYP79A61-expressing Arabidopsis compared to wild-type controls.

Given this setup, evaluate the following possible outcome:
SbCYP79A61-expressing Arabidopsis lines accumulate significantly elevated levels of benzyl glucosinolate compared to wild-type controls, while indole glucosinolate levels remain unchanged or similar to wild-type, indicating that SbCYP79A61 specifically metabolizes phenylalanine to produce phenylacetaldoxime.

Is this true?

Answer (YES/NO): YES